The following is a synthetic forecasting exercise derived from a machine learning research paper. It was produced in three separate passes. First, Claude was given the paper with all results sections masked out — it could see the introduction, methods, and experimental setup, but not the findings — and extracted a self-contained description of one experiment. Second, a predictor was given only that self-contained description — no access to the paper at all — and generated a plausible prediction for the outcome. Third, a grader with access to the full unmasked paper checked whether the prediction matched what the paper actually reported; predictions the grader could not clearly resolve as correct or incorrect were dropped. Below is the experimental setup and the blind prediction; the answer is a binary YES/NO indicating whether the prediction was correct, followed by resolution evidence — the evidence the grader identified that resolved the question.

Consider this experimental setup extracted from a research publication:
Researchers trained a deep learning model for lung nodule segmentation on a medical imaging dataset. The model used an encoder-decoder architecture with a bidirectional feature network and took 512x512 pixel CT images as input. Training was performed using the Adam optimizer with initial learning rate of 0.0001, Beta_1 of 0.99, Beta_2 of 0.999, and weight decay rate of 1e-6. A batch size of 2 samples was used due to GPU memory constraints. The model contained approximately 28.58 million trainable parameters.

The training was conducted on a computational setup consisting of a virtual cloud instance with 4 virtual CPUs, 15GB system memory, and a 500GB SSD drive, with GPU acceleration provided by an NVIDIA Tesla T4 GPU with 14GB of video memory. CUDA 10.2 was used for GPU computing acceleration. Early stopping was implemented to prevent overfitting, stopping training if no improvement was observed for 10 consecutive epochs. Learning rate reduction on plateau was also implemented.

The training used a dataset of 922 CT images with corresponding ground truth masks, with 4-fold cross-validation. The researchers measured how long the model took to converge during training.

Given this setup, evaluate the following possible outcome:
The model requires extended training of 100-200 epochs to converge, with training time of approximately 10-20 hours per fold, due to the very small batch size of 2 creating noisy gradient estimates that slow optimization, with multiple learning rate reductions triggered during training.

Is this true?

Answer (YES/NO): NO